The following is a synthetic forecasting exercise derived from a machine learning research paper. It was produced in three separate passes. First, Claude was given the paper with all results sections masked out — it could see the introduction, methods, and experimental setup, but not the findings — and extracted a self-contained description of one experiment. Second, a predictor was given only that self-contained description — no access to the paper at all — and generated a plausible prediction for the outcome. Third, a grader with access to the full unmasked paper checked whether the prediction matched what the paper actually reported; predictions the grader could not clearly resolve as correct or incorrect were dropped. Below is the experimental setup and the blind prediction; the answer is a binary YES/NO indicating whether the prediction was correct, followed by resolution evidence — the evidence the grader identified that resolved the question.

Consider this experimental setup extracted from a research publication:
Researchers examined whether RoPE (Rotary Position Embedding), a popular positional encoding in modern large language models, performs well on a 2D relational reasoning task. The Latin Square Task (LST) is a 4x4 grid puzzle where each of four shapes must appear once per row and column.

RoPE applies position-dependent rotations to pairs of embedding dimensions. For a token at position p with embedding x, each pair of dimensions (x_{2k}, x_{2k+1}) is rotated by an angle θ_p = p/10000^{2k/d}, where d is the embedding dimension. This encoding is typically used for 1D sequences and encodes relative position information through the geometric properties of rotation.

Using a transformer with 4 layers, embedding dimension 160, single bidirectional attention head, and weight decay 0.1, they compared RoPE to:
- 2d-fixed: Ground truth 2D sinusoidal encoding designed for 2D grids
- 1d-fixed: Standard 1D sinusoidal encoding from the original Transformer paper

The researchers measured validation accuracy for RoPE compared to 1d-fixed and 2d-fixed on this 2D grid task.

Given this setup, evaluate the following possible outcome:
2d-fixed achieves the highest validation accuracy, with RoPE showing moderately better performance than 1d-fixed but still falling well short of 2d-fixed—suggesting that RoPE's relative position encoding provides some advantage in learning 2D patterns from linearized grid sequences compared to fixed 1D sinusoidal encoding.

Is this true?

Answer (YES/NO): NO